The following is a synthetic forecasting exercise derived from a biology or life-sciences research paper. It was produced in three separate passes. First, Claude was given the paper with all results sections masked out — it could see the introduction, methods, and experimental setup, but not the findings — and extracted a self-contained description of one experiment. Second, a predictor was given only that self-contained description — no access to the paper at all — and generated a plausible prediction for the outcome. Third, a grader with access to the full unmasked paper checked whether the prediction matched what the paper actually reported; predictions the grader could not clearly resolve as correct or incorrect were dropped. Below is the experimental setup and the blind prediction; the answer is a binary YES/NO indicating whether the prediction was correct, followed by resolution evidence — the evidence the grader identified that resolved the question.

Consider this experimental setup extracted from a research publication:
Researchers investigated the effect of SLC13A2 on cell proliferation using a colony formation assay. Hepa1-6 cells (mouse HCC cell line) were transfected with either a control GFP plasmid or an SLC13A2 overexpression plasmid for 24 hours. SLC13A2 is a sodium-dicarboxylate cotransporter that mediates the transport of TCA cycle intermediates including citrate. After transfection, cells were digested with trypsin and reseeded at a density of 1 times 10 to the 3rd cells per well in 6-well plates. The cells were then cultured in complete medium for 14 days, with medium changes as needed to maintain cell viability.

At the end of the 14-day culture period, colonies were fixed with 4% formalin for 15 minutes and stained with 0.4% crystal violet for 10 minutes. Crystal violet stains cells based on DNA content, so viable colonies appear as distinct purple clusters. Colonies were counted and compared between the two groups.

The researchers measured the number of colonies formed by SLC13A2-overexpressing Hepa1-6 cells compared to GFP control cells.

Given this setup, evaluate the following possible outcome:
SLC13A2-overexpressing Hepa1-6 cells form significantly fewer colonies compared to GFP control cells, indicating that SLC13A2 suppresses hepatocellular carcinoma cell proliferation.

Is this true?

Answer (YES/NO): YES